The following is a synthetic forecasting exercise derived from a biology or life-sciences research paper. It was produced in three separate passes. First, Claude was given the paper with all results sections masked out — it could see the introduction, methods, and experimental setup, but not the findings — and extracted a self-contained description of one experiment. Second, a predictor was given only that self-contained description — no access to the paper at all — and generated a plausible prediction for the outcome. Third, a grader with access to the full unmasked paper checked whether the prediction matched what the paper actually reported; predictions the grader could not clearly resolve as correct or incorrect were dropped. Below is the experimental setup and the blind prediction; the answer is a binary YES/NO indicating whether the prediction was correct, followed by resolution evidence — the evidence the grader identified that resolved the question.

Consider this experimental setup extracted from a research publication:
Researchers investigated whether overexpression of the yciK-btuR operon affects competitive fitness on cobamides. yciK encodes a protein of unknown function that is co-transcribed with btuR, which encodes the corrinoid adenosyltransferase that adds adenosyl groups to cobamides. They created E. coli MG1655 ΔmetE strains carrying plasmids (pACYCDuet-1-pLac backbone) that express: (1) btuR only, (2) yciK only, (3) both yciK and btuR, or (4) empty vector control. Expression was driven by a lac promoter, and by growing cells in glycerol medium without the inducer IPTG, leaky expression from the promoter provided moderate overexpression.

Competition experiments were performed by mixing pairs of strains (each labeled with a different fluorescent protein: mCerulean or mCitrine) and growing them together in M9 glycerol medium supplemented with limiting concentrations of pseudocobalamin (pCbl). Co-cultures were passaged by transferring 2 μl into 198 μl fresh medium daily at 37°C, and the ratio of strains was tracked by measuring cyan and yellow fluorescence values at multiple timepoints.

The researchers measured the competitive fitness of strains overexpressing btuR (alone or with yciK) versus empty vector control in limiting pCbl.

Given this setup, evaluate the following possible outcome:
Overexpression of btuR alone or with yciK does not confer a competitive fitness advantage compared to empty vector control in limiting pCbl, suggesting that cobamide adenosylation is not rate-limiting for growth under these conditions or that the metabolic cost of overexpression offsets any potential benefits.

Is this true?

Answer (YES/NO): NO